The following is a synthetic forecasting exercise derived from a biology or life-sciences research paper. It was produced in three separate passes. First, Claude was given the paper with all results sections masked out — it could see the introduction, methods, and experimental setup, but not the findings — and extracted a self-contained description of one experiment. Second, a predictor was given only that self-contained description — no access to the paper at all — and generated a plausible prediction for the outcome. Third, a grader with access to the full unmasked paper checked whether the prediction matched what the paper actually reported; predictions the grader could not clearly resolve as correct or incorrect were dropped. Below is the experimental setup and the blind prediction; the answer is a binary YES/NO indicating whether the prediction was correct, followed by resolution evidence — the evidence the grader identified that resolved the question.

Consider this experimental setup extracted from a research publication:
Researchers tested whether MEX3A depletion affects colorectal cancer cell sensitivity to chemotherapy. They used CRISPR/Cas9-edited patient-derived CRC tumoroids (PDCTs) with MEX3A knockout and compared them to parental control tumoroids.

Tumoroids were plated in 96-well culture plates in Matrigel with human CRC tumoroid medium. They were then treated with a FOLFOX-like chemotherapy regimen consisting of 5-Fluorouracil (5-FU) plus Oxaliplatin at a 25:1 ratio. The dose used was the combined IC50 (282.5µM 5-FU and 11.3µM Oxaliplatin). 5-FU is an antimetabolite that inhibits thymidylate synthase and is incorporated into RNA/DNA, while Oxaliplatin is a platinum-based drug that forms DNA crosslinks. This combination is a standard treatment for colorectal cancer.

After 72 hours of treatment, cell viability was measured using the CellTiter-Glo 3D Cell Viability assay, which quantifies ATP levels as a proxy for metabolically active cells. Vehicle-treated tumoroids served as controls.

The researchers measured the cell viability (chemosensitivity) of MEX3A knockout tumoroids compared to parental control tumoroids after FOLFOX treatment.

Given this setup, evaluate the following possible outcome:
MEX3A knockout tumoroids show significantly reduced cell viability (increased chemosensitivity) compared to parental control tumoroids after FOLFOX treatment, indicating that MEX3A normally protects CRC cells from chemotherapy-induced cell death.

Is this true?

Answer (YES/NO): YES